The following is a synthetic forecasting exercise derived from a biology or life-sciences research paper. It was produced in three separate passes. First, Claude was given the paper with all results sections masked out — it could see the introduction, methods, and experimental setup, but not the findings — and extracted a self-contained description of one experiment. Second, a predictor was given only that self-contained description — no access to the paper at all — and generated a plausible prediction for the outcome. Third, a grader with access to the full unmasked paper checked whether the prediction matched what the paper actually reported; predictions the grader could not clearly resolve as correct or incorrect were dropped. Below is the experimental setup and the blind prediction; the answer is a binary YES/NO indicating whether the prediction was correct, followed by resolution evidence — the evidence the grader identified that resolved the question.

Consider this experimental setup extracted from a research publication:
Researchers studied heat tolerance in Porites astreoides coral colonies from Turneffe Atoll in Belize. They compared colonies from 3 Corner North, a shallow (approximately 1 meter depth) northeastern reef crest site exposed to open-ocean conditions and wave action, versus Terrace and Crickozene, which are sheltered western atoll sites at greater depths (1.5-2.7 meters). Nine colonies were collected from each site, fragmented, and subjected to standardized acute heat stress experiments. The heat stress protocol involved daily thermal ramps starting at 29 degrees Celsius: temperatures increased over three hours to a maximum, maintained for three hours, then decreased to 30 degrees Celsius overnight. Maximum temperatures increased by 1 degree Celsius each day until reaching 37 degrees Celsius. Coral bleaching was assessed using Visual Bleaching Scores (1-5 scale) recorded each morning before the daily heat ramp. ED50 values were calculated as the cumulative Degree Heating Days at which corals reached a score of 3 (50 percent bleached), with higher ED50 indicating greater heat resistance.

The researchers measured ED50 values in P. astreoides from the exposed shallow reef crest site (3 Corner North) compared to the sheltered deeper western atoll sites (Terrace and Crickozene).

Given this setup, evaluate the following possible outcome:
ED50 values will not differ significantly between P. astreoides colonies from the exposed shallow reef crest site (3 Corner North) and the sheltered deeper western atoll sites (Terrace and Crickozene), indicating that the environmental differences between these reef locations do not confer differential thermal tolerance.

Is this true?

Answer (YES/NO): NO